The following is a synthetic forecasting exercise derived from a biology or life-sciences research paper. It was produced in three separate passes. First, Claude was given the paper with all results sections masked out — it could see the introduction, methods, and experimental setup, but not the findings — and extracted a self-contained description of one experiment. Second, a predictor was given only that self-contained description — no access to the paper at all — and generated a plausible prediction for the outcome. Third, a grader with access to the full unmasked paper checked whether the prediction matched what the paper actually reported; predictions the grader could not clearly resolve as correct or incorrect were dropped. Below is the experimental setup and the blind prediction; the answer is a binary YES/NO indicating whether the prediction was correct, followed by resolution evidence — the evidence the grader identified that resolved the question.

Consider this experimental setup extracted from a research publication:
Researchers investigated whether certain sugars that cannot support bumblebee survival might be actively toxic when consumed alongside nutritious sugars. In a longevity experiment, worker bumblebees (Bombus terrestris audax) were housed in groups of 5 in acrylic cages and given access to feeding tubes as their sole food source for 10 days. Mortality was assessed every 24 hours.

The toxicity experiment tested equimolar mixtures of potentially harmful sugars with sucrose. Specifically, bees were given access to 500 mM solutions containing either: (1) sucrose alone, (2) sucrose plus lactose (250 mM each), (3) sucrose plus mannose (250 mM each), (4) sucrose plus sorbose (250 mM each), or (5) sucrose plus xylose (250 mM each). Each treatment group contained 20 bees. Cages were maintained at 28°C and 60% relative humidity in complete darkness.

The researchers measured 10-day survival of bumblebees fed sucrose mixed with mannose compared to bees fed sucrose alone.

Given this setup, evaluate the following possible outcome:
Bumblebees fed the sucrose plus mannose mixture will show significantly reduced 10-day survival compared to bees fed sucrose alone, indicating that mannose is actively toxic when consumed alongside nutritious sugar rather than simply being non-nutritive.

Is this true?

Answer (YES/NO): YES